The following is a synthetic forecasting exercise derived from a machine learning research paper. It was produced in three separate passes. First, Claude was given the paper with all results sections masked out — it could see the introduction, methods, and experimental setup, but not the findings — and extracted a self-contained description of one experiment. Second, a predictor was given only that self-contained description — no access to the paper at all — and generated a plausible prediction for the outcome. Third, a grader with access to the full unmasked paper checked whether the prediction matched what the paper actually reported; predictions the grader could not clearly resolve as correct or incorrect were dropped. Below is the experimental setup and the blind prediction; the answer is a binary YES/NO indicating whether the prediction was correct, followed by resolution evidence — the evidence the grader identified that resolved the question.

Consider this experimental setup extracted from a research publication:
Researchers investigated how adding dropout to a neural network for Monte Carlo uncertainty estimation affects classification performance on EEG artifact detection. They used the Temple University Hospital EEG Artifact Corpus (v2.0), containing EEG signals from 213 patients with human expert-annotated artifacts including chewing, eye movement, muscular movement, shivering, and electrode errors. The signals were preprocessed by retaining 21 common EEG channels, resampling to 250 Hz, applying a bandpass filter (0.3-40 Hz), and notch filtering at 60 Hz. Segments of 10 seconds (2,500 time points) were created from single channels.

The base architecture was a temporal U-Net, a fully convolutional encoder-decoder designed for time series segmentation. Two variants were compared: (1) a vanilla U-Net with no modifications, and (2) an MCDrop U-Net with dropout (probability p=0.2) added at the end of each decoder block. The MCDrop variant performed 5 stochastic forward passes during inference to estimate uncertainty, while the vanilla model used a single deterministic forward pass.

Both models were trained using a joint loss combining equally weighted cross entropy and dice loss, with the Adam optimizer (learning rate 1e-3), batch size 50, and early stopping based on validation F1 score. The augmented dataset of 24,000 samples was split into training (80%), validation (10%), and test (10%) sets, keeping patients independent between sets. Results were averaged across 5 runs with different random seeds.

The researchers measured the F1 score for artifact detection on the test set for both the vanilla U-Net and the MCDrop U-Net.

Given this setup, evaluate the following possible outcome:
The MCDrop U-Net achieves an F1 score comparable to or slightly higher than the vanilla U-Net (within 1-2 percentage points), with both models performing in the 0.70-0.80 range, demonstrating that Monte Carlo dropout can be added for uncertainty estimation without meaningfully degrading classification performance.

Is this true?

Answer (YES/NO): NO